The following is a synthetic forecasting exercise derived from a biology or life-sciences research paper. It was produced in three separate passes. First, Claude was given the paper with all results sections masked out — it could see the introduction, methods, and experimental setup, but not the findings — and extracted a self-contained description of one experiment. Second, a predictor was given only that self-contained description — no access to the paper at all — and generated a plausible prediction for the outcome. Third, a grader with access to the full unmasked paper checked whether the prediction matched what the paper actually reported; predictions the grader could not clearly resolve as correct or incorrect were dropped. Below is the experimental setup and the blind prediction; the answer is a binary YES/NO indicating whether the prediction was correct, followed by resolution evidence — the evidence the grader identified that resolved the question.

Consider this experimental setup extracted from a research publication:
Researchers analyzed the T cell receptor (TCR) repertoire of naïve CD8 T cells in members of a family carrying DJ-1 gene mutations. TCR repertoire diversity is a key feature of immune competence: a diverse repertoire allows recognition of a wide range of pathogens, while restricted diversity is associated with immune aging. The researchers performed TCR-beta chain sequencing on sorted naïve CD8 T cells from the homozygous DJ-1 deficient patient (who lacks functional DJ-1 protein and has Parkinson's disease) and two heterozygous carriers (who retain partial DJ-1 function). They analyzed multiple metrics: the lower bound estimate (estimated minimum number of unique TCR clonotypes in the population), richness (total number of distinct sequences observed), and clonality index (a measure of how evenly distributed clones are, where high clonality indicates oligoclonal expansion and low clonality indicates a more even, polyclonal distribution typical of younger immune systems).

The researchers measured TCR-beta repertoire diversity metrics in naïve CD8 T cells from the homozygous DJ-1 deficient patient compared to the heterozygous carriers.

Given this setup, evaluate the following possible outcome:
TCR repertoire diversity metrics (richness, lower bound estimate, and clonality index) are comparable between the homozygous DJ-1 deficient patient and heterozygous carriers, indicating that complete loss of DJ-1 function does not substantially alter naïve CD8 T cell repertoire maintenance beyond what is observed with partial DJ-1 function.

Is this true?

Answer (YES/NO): NO